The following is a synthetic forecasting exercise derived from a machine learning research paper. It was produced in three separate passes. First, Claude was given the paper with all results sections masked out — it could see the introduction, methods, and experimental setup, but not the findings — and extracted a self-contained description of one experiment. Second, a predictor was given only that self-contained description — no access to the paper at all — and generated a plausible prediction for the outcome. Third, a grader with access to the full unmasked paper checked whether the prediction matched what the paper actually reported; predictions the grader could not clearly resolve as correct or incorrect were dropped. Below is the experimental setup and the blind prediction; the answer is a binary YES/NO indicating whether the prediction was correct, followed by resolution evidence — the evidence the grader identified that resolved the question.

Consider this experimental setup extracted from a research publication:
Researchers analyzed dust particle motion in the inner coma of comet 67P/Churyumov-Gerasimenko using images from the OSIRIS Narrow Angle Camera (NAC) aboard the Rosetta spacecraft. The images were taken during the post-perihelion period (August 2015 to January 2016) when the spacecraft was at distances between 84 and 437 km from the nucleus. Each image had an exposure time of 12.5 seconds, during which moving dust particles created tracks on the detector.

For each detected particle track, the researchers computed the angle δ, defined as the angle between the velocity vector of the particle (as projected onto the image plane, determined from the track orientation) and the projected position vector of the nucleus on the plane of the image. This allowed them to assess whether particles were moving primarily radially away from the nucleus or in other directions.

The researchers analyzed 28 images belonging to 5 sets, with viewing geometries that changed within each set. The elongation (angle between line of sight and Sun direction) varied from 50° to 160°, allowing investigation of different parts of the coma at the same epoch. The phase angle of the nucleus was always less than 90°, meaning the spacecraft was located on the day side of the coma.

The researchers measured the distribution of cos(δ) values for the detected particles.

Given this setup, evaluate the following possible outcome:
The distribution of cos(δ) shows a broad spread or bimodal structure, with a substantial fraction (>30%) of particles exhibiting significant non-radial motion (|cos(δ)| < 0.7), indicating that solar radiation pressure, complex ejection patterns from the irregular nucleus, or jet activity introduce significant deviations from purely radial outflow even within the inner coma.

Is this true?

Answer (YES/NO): NO